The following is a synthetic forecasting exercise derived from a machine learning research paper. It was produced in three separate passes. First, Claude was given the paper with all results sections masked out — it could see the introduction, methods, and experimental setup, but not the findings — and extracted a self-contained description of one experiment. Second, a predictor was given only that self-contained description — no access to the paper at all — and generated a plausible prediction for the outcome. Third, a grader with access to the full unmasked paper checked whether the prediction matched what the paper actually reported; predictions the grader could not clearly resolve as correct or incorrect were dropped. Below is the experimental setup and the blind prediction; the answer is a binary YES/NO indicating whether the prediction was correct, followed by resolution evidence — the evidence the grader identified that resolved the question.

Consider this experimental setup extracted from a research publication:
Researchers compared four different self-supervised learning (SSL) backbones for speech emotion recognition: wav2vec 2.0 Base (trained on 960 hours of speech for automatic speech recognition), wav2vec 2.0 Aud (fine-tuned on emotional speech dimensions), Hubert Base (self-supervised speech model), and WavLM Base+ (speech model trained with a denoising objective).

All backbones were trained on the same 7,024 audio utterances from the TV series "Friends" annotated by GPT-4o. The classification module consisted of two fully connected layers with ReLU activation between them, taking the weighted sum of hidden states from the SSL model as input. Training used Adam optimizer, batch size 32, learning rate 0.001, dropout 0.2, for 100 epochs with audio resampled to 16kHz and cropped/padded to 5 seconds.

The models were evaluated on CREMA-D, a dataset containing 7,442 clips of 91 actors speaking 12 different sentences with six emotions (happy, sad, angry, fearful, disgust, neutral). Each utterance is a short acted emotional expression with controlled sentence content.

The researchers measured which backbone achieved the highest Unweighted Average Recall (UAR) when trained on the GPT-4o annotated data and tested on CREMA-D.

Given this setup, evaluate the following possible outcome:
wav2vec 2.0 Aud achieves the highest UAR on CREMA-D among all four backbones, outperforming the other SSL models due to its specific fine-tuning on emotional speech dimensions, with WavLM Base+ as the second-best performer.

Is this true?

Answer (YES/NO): NO